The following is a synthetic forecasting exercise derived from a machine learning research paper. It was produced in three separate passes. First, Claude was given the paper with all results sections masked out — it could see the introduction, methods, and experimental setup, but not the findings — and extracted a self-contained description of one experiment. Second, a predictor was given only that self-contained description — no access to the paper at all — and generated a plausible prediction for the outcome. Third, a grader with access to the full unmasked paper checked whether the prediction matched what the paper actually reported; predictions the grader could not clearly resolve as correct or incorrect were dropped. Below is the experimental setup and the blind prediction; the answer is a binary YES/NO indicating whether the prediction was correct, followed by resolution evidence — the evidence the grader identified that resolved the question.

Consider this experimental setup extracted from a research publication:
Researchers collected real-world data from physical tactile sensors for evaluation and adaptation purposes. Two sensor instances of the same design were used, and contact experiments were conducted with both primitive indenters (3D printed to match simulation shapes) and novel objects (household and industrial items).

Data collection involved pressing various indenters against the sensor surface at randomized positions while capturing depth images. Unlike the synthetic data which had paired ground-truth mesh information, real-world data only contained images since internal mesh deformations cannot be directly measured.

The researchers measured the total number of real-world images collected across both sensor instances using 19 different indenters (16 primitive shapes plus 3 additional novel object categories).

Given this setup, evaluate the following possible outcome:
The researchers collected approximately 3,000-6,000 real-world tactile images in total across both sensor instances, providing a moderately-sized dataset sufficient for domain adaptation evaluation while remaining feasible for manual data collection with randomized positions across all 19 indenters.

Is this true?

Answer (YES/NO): NO